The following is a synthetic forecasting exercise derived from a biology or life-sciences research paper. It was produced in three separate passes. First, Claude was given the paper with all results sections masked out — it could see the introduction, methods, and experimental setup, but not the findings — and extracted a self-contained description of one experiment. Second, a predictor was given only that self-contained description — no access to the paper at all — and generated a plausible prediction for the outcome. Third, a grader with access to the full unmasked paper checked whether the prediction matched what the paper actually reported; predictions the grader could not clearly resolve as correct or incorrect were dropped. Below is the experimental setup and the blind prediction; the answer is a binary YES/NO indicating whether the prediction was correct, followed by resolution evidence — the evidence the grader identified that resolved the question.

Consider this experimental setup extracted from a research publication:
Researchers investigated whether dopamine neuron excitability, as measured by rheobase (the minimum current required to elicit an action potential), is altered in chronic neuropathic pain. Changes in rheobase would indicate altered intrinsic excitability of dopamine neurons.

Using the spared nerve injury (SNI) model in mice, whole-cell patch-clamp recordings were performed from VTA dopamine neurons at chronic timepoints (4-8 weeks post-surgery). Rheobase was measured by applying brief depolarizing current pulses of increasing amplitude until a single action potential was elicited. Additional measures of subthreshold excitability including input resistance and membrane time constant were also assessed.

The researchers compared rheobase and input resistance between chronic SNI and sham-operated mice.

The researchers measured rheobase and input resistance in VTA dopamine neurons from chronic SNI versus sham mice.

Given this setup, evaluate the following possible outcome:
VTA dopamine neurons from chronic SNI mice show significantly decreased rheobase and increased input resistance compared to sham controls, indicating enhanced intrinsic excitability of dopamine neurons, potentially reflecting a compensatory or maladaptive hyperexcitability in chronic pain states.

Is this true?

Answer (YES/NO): NO